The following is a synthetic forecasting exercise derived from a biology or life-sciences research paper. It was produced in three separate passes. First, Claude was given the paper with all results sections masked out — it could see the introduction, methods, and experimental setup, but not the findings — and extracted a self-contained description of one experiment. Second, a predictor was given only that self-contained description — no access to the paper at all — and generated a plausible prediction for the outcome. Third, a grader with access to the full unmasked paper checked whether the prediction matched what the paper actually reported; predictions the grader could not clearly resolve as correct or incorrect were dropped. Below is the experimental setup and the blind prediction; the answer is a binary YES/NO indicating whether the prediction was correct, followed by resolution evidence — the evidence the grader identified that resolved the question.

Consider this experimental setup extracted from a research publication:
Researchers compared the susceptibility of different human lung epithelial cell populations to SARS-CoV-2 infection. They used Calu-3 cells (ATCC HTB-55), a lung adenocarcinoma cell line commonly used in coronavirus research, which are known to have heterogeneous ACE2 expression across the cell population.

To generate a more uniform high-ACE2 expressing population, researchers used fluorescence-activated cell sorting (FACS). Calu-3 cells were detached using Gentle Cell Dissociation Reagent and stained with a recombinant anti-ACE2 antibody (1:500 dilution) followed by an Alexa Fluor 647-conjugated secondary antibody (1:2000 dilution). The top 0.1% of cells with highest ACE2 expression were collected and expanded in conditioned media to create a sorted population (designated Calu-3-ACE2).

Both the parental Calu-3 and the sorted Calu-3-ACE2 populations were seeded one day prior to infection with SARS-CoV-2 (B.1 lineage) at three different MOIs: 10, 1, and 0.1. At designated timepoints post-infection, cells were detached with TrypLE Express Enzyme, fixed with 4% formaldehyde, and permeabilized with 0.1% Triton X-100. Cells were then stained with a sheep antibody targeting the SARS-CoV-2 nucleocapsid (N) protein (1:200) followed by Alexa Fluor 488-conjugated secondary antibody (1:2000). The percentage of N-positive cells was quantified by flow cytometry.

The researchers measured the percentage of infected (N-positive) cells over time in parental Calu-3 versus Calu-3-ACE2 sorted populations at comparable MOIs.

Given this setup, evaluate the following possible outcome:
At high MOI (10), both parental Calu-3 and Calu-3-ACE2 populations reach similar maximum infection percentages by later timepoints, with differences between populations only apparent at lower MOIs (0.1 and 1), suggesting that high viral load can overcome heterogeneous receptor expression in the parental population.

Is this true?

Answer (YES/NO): NO